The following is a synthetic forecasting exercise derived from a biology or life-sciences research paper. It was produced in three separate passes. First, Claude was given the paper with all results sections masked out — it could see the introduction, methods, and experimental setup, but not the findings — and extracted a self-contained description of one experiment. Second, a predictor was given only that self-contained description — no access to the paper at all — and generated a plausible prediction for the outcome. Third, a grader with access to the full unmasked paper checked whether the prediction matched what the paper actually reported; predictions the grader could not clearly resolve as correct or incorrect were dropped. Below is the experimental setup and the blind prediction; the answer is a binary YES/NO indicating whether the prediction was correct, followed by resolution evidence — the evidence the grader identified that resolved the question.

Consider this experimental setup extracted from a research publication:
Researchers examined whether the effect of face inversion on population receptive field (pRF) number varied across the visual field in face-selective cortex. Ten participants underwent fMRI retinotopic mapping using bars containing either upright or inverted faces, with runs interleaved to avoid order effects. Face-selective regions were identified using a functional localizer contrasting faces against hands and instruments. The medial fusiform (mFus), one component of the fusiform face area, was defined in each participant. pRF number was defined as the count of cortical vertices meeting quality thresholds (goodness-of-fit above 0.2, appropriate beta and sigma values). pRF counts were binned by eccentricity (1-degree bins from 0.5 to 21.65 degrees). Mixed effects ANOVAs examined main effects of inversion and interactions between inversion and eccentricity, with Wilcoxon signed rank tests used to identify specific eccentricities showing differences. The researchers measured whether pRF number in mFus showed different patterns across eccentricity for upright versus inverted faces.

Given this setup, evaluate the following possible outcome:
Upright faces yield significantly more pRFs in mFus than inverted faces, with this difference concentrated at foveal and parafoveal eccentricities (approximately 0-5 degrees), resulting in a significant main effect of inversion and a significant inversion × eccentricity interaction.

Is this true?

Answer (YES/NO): NO